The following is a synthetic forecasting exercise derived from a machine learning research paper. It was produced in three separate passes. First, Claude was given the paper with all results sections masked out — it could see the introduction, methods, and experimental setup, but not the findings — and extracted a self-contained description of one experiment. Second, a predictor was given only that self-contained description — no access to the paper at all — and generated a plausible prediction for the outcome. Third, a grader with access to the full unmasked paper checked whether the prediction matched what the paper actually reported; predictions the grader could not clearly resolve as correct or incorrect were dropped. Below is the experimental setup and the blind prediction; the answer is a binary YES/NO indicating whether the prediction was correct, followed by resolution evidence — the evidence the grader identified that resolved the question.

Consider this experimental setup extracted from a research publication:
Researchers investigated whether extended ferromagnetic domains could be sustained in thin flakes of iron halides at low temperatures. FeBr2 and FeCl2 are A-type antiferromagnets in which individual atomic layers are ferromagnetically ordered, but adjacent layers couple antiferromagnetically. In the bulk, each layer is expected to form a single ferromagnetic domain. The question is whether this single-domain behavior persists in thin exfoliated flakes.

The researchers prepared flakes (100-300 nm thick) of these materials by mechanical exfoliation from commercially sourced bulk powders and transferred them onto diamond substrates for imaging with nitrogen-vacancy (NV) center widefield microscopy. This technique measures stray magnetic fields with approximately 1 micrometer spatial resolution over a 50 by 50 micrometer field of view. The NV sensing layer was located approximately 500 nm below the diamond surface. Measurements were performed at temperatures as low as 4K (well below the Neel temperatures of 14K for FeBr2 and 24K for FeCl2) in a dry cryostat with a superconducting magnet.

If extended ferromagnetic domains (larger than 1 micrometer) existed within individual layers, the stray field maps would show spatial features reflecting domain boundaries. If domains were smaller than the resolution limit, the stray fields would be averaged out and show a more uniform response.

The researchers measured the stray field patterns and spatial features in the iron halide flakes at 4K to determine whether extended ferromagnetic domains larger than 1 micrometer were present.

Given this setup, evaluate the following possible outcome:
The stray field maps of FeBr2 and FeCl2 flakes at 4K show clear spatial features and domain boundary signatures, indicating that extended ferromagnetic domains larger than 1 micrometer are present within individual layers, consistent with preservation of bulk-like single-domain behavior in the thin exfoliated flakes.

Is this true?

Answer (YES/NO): NO